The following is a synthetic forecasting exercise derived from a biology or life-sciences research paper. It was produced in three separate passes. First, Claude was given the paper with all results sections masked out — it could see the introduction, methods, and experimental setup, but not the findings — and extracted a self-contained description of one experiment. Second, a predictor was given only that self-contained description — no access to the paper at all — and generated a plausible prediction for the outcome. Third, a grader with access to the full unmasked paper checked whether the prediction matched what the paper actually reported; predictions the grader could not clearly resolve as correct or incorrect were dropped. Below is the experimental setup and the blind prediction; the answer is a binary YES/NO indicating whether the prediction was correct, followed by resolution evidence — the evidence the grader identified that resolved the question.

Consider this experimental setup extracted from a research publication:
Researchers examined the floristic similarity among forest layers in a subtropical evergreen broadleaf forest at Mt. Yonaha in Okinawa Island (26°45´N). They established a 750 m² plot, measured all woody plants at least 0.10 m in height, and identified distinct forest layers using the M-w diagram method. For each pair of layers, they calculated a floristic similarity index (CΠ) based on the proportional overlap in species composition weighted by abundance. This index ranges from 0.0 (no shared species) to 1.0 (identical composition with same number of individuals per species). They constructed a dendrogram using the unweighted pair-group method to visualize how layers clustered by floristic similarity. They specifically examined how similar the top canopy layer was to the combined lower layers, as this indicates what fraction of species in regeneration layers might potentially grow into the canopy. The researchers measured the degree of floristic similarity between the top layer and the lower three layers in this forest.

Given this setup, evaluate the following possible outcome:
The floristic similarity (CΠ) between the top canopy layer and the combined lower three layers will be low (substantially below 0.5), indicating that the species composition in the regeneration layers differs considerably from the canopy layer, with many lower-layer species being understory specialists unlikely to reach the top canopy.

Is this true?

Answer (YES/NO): NO